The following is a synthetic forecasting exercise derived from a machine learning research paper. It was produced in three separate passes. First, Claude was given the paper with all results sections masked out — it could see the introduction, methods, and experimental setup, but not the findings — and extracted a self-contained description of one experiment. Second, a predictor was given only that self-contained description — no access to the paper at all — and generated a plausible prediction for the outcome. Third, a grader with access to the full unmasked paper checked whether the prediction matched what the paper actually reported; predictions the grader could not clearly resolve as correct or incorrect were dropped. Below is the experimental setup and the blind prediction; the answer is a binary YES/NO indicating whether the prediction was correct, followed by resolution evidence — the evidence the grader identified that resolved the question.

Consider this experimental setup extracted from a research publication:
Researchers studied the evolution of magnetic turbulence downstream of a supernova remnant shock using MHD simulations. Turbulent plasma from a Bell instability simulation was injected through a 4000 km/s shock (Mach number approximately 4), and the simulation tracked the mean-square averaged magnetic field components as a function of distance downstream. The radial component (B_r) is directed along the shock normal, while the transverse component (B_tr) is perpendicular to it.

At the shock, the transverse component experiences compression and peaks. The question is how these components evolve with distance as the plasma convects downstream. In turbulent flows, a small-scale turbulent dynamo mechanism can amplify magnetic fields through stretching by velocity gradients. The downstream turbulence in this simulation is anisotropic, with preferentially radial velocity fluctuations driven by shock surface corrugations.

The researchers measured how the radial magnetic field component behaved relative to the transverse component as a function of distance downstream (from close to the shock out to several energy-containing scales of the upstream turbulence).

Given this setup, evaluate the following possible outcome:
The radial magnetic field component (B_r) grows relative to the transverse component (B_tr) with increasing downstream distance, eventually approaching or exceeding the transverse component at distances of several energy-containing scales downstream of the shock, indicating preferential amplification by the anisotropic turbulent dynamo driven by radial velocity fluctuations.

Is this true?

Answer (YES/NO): YES